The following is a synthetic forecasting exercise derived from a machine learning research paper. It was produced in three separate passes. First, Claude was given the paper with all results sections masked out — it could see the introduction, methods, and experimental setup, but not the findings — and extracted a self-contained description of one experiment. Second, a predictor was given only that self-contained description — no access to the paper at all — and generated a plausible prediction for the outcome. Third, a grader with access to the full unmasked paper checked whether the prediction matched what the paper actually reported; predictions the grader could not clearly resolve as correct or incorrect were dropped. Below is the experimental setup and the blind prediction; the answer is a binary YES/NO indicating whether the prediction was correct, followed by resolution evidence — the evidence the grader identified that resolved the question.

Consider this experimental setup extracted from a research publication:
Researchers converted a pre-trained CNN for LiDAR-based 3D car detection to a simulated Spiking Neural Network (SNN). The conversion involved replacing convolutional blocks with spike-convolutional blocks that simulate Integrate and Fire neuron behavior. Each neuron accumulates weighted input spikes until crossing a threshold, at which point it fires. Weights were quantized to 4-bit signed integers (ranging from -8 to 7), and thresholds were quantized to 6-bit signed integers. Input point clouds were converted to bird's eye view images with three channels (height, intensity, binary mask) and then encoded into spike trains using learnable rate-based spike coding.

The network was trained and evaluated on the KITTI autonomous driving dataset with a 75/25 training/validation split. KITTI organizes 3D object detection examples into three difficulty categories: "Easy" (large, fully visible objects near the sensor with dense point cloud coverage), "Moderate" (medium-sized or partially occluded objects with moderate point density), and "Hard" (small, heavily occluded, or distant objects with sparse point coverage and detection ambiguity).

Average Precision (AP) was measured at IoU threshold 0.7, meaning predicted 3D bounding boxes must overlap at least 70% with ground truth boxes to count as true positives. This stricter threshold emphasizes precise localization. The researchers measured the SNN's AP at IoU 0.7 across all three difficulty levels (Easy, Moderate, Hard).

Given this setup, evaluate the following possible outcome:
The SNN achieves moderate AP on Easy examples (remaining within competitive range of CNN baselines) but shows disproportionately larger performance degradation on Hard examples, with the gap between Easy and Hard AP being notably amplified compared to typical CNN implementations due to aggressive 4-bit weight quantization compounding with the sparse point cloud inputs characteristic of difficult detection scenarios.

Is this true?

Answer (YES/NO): YES